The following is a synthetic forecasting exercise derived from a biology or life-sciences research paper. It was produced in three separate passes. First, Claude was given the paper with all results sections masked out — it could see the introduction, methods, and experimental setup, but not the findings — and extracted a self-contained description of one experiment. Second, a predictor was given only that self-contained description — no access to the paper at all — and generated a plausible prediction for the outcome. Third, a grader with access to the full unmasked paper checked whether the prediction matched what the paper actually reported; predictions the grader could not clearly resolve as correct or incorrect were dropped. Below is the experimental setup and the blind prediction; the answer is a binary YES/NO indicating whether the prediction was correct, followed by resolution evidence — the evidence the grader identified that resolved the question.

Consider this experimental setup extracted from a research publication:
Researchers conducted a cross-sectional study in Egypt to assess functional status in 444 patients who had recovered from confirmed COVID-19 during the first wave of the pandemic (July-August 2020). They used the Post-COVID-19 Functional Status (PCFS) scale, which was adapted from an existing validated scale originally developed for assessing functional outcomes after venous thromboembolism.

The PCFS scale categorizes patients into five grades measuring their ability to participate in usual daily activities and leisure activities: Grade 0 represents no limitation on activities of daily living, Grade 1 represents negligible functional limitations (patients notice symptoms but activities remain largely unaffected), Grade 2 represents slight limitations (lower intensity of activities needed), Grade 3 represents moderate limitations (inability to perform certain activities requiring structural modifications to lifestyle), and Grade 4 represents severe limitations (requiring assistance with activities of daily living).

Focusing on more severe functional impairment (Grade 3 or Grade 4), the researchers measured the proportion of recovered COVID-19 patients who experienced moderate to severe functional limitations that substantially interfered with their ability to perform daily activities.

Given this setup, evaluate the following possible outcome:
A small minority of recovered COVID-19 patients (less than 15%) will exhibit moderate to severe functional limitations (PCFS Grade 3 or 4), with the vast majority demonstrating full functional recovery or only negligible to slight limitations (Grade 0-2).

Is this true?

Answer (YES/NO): YES